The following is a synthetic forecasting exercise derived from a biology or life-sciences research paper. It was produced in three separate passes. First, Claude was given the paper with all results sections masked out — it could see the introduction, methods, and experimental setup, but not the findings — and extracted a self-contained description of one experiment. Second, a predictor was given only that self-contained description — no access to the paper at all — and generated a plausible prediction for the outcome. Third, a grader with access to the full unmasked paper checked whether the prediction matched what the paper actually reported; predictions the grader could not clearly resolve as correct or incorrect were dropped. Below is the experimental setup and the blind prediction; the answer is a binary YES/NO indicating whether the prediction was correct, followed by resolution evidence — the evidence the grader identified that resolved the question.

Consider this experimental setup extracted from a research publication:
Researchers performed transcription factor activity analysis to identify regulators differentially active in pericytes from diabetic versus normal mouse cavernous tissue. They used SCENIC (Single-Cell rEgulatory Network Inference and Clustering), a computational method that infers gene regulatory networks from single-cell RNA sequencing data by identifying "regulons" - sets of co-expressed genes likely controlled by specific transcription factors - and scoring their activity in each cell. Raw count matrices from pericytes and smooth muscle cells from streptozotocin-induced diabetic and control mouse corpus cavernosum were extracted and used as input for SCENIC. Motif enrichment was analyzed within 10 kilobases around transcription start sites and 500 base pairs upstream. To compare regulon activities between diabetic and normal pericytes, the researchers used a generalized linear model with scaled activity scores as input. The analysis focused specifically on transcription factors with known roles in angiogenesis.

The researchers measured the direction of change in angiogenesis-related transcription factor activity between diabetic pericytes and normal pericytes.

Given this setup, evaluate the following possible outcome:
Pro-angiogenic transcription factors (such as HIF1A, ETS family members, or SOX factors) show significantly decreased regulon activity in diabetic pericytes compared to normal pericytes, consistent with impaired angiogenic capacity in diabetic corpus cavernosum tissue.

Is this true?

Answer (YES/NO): YES